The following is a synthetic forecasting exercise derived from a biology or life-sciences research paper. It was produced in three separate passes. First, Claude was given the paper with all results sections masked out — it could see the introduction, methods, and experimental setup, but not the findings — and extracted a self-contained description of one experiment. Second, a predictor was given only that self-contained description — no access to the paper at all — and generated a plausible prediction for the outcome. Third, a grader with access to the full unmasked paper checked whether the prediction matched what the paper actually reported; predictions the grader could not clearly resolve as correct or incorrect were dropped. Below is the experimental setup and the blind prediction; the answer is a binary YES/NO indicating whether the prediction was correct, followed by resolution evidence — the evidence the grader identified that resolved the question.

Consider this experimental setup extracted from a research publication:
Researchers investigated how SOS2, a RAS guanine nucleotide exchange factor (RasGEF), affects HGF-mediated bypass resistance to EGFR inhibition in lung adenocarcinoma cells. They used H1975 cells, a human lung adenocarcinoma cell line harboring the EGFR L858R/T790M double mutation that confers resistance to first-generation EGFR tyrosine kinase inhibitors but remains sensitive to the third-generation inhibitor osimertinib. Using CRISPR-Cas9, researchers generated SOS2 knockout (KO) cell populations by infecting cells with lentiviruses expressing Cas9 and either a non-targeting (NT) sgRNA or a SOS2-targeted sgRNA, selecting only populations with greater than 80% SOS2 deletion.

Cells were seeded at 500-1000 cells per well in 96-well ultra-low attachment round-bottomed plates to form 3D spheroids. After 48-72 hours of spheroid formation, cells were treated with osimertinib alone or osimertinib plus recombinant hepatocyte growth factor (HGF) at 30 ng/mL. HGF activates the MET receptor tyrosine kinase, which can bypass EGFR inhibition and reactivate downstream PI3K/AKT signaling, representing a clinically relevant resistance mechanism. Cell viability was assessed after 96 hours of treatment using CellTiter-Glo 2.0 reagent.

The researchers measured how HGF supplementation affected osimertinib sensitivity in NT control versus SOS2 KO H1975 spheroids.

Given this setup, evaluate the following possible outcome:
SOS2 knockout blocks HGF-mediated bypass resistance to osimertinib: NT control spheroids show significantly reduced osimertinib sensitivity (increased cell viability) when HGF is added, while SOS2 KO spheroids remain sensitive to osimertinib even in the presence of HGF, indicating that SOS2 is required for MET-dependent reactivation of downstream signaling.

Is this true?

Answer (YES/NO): YES